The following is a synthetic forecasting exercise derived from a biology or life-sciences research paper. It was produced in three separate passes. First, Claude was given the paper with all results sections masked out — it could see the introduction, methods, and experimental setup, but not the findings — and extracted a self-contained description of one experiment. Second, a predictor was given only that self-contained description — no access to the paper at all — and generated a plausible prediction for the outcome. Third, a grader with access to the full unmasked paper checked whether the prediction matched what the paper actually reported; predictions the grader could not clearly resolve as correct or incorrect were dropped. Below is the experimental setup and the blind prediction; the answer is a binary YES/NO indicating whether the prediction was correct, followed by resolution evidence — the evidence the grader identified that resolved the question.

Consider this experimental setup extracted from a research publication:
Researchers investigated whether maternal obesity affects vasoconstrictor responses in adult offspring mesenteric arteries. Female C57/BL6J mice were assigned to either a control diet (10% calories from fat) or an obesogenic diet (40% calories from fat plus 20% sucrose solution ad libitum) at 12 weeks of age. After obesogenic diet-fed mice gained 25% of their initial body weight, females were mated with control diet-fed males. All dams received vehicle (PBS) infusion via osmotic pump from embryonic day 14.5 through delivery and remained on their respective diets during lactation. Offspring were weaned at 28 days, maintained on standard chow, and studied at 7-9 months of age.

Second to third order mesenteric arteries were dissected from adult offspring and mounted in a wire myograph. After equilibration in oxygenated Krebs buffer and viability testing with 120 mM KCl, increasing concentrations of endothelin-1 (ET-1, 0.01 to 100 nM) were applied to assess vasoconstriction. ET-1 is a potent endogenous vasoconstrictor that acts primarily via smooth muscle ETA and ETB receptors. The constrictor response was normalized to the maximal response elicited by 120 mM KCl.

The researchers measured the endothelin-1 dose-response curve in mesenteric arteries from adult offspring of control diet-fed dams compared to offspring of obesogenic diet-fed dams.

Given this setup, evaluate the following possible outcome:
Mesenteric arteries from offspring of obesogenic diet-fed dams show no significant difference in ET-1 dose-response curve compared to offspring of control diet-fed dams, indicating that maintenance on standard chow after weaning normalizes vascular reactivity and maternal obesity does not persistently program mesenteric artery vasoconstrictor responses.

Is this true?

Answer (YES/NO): YES